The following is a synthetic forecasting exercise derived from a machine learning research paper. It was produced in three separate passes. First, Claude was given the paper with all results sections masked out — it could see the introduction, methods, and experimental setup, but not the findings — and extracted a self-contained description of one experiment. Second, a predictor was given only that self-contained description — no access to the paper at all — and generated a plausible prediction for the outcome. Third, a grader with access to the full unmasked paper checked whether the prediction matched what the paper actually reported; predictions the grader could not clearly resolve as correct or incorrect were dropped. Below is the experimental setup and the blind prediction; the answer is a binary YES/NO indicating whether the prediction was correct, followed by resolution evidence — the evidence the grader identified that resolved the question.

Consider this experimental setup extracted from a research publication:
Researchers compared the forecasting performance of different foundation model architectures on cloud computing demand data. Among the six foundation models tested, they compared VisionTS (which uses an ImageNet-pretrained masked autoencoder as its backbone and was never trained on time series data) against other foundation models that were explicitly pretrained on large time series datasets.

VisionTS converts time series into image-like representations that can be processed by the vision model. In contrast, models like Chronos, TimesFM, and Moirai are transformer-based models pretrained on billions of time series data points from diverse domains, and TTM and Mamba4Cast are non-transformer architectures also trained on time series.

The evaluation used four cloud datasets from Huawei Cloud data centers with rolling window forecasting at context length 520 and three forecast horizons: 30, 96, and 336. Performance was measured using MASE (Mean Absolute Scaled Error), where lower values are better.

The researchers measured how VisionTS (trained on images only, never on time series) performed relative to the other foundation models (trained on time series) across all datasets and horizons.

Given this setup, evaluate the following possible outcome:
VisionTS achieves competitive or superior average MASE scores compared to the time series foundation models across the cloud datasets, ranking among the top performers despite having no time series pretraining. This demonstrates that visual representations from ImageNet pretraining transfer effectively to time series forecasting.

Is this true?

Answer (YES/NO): NO